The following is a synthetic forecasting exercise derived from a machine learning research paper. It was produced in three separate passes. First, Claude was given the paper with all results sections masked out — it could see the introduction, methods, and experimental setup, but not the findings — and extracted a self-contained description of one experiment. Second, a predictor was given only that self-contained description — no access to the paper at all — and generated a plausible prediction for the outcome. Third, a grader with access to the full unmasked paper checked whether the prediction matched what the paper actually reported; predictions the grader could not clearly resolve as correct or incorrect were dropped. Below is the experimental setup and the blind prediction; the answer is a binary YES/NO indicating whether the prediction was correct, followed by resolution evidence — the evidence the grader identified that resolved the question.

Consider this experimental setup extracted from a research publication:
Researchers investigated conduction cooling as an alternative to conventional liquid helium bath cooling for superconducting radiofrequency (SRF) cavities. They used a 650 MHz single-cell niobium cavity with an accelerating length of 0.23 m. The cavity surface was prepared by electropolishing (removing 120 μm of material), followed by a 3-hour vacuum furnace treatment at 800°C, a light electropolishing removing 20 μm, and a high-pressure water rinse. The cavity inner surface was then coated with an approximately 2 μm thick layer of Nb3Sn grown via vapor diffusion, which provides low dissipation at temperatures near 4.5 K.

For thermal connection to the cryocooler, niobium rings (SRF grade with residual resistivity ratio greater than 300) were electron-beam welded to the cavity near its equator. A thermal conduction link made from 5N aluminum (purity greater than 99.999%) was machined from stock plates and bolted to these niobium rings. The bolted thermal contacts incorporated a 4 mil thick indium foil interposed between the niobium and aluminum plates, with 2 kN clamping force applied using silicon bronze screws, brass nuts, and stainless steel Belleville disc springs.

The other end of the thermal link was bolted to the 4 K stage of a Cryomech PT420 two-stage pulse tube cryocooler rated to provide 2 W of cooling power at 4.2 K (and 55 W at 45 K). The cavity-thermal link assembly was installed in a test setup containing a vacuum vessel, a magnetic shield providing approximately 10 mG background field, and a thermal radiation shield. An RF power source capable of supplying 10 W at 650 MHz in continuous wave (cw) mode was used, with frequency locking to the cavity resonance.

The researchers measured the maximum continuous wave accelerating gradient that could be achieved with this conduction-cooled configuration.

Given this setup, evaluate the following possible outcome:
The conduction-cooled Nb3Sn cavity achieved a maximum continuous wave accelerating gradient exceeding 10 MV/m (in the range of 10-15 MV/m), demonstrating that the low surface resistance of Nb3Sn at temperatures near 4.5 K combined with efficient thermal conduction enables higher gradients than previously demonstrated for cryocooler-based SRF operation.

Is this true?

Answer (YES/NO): NO